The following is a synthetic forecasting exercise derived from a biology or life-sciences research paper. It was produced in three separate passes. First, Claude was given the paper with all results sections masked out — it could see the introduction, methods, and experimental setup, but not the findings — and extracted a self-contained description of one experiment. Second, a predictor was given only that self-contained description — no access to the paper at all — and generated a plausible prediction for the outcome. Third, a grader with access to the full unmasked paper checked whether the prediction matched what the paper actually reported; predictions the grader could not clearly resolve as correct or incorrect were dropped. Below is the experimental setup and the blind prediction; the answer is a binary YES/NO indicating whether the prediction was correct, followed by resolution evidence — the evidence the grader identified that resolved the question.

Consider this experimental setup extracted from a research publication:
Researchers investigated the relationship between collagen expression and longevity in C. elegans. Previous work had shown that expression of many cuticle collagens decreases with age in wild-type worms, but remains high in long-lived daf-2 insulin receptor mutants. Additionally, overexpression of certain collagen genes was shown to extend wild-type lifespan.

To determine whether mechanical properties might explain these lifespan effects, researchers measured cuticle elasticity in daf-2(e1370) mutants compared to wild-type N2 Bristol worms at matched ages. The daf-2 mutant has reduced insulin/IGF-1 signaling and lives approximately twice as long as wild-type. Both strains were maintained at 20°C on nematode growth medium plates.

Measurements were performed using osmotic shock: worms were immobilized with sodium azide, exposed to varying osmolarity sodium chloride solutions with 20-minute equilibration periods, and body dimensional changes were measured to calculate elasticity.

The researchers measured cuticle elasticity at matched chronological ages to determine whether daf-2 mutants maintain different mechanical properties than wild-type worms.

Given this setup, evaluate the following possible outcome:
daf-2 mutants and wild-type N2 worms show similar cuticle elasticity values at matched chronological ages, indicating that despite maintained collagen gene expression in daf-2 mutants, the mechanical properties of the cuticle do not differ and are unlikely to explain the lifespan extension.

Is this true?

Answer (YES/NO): NO